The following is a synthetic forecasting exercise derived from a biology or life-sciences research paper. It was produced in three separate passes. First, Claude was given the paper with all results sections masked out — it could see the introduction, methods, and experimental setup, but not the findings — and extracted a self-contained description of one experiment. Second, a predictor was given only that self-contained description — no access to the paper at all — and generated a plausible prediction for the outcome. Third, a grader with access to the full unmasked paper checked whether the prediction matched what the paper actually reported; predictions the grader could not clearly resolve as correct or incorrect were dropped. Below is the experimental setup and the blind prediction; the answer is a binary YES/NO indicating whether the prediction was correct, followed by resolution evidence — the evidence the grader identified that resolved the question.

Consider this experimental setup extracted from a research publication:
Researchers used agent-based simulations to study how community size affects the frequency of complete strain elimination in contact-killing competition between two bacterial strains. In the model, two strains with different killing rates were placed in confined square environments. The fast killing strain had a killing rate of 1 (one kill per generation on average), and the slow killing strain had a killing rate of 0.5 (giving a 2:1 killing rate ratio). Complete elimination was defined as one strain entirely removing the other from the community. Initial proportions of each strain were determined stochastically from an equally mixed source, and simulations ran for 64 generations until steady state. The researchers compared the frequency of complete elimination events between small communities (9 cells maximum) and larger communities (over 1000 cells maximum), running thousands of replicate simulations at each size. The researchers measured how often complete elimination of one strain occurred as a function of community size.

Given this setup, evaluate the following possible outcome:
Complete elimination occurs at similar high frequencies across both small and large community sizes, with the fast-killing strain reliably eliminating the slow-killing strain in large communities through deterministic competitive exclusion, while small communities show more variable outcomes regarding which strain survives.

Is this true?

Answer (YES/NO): NO